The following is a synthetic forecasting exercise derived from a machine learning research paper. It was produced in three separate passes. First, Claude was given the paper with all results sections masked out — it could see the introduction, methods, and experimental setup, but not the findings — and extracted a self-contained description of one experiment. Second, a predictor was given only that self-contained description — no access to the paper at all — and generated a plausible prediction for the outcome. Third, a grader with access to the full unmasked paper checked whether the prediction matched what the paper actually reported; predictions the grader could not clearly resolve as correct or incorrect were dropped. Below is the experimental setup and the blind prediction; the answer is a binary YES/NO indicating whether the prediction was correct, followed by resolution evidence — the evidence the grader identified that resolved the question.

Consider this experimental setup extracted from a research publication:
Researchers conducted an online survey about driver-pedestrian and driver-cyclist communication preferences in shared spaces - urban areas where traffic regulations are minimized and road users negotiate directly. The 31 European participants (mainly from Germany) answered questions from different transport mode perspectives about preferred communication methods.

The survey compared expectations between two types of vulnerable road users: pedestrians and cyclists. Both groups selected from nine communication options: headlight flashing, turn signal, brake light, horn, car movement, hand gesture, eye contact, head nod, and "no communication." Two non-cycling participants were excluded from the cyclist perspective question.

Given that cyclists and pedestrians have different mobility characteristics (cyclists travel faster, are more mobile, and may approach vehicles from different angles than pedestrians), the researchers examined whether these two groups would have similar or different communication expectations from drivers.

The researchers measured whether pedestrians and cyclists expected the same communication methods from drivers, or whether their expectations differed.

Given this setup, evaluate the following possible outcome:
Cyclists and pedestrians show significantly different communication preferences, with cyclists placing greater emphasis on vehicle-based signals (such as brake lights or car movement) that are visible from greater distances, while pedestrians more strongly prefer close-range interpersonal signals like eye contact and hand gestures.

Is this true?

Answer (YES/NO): NO